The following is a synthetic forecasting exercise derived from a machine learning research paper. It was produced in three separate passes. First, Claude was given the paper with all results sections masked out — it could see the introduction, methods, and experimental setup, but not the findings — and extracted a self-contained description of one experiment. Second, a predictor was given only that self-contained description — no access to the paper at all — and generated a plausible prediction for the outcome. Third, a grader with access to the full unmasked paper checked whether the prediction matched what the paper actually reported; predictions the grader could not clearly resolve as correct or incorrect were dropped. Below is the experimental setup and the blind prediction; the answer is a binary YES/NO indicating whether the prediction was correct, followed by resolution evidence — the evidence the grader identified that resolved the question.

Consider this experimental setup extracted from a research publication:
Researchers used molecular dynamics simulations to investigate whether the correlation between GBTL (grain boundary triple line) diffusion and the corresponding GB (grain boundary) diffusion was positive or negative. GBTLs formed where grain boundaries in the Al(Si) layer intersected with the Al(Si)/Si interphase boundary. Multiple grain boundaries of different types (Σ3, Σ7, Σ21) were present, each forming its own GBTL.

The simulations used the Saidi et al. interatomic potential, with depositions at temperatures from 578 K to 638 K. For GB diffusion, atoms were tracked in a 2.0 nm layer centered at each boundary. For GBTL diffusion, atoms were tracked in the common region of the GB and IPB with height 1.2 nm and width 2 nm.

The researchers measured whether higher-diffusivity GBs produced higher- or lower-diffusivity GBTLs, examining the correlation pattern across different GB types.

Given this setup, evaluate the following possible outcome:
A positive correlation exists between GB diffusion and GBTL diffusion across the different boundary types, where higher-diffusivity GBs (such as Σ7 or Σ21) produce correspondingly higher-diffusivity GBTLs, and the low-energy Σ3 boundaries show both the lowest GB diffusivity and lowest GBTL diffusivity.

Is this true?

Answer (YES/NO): YES